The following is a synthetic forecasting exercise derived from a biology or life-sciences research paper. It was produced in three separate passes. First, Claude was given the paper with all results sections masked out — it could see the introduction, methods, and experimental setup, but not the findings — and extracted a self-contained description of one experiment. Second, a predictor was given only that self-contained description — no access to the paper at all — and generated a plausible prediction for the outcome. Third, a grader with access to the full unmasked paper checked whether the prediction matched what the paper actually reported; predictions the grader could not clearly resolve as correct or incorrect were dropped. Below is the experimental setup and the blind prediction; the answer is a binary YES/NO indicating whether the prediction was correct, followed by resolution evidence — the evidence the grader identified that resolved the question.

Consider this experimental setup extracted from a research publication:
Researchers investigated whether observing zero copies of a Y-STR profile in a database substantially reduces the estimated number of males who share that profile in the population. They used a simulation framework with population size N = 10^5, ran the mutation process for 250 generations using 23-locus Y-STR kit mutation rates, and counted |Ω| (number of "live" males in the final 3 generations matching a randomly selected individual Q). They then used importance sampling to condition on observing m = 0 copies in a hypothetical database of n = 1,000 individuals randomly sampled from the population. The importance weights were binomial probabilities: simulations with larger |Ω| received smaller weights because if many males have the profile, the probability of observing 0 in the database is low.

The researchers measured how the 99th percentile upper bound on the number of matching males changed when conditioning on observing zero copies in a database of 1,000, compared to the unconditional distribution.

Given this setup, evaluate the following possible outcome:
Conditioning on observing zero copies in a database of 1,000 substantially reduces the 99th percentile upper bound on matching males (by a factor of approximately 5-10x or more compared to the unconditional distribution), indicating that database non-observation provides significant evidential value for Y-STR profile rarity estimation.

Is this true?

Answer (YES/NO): NO